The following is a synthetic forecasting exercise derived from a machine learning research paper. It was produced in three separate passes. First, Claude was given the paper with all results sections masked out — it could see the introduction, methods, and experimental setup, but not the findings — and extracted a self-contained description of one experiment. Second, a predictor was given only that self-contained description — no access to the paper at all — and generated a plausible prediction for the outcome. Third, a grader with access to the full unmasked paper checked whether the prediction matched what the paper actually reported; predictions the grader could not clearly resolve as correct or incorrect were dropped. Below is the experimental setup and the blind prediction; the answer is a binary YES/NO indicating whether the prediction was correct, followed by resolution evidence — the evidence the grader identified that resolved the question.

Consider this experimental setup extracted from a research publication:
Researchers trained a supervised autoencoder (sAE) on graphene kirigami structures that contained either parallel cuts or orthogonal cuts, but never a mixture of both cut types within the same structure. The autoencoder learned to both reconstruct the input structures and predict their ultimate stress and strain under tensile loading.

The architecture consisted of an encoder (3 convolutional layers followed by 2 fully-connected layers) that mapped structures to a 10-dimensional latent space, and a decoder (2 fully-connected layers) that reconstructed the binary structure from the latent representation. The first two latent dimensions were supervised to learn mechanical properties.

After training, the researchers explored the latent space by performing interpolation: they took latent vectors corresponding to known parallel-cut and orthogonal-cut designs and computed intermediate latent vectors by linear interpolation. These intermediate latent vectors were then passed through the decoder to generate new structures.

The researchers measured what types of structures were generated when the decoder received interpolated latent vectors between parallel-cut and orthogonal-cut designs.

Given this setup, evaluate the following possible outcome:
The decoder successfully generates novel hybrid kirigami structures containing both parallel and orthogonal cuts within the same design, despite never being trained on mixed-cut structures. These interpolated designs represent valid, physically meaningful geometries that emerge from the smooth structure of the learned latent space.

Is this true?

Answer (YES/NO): YES